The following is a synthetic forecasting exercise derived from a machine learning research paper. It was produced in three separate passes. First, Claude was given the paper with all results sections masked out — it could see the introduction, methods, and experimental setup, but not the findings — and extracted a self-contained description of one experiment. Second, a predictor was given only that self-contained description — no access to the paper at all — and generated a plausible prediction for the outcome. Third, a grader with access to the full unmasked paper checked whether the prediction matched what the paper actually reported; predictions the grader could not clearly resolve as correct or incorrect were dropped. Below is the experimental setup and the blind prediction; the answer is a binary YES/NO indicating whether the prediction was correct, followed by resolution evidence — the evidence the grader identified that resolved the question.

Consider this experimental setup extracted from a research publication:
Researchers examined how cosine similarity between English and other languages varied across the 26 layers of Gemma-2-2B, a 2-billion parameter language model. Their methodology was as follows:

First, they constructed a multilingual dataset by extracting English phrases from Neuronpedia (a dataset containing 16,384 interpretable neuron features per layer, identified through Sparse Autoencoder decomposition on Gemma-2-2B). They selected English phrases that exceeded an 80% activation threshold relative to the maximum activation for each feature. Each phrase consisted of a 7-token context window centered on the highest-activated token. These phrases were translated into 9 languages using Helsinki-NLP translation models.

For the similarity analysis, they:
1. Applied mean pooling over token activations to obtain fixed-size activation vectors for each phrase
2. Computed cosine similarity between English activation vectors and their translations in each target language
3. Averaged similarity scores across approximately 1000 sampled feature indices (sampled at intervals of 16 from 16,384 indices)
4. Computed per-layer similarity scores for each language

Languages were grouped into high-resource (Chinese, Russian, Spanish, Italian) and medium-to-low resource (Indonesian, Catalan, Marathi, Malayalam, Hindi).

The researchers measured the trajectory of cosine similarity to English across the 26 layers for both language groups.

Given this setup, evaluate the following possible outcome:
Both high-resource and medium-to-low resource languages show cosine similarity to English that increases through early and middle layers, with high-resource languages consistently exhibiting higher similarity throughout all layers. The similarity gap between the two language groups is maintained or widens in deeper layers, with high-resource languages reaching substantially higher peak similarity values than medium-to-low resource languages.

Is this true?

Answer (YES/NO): NO